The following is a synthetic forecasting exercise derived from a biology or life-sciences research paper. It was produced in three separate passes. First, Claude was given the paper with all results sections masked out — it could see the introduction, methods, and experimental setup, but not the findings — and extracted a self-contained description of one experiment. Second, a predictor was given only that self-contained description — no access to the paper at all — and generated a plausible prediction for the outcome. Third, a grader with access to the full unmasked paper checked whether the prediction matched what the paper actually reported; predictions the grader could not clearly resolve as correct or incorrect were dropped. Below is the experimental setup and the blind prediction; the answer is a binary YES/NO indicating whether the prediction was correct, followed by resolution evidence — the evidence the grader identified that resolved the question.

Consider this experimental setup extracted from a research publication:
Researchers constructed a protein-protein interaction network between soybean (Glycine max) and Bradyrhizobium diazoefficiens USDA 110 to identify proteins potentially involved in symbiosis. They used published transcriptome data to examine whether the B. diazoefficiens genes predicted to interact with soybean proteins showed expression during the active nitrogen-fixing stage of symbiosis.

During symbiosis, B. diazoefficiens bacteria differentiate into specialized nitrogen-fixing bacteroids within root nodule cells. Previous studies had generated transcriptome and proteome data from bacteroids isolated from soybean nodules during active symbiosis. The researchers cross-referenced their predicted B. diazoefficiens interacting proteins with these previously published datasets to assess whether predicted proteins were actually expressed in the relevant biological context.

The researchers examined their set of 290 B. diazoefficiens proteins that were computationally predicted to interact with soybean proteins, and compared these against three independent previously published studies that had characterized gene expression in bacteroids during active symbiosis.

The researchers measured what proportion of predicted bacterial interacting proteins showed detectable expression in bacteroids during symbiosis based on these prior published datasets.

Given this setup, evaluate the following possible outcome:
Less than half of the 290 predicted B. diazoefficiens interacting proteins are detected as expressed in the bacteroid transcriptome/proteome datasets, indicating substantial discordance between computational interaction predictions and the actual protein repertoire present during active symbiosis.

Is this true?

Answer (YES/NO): NO